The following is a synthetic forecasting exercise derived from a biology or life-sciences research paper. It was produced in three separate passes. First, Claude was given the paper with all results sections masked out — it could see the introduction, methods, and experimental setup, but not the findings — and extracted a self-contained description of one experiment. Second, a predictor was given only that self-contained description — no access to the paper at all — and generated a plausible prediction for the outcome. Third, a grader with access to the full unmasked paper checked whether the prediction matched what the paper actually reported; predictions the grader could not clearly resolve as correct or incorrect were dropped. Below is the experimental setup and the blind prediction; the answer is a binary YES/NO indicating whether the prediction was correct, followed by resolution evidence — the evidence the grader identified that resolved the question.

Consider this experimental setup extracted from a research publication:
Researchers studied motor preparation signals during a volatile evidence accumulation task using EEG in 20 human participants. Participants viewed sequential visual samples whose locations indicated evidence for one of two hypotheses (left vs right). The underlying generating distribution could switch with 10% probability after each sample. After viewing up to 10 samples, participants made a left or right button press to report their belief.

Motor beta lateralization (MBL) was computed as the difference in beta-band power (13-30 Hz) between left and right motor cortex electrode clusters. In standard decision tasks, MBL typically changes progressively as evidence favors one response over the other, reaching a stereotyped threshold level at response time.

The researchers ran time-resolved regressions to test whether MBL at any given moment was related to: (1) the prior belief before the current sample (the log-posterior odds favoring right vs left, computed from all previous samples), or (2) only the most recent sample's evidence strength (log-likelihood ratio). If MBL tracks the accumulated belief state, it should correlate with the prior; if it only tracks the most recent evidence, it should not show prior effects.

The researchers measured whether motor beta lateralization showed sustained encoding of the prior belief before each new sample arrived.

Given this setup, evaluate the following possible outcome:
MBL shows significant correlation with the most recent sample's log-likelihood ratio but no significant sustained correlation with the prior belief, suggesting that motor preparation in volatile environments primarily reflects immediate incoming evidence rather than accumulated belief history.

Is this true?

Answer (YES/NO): NO